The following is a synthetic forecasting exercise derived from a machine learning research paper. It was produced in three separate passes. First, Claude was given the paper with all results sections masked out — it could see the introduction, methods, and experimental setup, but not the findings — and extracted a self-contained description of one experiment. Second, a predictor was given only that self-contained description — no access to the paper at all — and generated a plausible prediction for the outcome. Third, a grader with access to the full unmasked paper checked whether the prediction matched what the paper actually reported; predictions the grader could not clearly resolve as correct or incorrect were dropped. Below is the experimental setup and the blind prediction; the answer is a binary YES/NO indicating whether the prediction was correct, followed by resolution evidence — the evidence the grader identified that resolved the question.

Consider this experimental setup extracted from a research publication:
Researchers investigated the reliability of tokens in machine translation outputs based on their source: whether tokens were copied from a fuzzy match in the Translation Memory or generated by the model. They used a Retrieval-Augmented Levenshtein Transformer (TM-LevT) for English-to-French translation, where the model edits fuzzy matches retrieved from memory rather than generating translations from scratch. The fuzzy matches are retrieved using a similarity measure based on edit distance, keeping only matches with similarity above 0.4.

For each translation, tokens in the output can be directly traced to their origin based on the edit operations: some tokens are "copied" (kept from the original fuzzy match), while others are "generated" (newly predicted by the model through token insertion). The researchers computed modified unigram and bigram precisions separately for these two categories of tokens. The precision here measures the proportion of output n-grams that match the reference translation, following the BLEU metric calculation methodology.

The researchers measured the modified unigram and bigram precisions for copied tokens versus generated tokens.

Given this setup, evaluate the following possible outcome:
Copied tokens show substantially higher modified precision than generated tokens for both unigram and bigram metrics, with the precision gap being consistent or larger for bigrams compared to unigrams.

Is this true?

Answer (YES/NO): YES